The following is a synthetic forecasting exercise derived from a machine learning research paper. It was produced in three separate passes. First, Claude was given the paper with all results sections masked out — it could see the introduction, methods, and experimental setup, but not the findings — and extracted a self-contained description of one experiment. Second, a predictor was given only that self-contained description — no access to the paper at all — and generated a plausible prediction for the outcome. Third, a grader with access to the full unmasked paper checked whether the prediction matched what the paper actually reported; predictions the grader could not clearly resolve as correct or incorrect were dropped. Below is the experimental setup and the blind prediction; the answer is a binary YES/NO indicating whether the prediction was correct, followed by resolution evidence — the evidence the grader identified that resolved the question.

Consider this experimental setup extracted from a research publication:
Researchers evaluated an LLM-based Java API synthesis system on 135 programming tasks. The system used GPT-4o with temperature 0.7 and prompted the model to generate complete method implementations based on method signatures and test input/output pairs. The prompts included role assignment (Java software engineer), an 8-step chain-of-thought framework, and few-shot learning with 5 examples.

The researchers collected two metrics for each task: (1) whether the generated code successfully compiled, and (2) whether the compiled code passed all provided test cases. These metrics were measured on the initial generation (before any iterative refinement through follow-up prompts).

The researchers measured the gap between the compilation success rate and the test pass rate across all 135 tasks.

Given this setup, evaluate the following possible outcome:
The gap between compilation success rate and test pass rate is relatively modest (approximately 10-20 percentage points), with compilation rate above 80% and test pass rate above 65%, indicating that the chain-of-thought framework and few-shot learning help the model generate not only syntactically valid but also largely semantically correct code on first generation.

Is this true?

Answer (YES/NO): NO